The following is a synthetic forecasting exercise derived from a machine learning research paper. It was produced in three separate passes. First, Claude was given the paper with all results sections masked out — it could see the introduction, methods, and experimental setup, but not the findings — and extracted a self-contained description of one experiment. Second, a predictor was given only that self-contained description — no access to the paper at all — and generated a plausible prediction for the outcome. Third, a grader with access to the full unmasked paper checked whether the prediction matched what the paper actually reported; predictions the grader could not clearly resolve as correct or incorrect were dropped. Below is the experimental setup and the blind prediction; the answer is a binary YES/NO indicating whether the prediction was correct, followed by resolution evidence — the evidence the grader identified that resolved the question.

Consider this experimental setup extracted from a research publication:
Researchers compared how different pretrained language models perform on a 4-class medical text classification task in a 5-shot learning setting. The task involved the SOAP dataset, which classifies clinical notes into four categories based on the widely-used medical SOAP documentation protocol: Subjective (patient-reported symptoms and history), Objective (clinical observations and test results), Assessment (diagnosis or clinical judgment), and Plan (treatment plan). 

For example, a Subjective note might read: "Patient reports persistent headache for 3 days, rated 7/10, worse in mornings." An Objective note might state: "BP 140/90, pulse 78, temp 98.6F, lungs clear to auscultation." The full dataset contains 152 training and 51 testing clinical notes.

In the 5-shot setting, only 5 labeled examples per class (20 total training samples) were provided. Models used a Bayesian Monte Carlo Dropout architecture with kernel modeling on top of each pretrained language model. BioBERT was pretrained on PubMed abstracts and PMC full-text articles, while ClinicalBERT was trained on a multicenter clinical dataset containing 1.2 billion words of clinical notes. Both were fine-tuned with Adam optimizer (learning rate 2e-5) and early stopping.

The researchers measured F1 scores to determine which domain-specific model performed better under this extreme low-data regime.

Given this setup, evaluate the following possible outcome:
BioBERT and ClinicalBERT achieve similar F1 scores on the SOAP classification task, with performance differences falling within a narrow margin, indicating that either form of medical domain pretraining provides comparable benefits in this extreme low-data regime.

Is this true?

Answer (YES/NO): NO